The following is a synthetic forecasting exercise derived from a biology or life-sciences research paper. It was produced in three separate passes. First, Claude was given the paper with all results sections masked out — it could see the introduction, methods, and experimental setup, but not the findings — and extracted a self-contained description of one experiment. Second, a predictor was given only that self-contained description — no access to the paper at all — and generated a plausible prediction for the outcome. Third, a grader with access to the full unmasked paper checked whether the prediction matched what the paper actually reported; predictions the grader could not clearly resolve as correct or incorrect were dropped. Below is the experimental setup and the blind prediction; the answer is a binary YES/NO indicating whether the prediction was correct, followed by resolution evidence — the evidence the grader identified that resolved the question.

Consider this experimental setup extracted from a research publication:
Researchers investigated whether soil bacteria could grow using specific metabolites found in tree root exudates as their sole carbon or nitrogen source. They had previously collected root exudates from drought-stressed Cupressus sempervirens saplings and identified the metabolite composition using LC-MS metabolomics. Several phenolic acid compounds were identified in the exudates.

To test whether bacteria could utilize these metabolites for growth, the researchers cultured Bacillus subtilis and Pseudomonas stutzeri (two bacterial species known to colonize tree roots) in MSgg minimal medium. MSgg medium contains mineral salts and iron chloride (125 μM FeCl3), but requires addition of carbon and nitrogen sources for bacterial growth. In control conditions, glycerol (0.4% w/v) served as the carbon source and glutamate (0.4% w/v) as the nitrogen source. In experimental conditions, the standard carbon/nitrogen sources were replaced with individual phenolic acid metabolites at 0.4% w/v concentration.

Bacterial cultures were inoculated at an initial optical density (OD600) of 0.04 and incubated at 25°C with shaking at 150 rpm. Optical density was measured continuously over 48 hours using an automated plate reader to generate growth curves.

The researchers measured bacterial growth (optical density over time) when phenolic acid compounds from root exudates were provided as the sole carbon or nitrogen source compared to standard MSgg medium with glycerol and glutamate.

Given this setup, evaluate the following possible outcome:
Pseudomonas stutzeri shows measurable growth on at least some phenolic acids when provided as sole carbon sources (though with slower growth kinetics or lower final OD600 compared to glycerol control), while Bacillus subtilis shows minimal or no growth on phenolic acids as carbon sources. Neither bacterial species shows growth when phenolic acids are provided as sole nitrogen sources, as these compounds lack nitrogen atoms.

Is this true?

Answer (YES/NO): NO